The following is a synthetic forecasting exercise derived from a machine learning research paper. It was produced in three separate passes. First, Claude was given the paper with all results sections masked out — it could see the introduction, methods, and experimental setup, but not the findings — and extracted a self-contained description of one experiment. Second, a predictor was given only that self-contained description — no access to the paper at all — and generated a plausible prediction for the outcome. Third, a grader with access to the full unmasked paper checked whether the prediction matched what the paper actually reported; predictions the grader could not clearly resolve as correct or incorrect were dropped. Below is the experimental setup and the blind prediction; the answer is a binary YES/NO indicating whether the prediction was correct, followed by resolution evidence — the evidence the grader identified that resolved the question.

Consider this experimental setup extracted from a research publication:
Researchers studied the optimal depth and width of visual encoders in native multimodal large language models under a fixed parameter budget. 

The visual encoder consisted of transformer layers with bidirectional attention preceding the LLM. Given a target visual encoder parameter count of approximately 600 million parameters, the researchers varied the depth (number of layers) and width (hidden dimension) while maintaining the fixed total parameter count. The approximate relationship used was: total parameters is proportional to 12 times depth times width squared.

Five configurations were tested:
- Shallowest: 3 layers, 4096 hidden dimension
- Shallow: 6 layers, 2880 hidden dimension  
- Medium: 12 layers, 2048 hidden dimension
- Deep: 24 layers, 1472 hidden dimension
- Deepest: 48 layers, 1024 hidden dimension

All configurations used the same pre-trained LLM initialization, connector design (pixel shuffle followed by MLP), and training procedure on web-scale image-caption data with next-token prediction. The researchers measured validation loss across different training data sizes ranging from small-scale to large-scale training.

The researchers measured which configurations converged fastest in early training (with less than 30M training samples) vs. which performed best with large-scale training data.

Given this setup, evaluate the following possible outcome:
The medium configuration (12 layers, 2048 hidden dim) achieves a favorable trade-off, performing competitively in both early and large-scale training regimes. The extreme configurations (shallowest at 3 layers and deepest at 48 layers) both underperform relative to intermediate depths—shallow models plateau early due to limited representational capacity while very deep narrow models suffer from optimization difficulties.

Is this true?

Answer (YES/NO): NO